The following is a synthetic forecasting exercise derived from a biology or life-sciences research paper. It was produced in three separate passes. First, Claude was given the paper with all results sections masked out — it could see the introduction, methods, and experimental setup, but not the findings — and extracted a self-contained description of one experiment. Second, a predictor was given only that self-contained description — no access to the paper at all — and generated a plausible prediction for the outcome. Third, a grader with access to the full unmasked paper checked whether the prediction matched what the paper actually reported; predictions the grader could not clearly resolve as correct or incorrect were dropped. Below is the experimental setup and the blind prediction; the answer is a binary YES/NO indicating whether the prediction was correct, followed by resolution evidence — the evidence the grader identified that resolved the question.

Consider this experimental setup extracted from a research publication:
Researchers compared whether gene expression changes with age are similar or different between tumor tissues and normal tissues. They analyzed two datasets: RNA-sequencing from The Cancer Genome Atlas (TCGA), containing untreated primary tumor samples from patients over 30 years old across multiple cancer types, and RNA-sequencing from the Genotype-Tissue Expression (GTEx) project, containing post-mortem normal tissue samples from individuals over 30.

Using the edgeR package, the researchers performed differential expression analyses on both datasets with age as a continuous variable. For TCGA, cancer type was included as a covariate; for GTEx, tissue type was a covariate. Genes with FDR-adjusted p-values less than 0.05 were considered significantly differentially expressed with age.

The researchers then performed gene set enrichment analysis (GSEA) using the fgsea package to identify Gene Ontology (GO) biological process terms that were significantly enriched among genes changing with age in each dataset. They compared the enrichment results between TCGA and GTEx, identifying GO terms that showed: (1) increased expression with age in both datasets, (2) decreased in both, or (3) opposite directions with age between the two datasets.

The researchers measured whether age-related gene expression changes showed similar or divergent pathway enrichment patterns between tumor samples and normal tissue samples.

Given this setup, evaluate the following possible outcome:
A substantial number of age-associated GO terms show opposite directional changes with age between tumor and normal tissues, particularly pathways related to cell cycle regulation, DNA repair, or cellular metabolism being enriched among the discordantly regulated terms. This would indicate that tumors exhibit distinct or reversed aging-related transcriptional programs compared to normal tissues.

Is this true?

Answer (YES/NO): NO